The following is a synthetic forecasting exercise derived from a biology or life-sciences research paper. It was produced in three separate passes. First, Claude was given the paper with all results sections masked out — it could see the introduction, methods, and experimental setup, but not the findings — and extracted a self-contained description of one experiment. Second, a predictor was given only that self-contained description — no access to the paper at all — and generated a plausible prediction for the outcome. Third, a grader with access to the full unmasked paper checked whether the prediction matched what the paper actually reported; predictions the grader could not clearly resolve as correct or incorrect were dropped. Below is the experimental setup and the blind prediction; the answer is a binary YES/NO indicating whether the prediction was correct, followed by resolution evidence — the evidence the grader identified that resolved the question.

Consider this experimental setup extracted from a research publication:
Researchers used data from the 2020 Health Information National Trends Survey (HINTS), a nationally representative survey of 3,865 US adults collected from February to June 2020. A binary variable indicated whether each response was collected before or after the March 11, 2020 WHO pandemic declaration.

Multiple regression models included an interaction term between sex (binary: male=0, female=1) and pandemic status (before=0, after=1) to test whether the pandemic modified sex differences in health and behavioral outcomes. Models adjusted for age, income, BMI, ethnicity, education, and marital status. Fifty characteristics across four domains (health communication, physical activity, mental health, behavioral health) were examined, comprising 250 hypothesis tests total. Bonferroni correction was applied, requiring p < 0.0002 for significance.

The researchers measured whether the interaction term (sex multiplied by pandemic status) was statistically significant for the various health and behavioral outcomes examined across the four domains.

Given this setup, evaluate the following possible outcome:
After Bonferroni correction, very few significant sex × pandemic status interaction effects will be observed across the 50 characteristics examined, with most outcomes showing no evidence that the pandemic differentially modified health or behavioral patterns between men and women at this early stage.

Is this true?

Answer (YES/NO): YES